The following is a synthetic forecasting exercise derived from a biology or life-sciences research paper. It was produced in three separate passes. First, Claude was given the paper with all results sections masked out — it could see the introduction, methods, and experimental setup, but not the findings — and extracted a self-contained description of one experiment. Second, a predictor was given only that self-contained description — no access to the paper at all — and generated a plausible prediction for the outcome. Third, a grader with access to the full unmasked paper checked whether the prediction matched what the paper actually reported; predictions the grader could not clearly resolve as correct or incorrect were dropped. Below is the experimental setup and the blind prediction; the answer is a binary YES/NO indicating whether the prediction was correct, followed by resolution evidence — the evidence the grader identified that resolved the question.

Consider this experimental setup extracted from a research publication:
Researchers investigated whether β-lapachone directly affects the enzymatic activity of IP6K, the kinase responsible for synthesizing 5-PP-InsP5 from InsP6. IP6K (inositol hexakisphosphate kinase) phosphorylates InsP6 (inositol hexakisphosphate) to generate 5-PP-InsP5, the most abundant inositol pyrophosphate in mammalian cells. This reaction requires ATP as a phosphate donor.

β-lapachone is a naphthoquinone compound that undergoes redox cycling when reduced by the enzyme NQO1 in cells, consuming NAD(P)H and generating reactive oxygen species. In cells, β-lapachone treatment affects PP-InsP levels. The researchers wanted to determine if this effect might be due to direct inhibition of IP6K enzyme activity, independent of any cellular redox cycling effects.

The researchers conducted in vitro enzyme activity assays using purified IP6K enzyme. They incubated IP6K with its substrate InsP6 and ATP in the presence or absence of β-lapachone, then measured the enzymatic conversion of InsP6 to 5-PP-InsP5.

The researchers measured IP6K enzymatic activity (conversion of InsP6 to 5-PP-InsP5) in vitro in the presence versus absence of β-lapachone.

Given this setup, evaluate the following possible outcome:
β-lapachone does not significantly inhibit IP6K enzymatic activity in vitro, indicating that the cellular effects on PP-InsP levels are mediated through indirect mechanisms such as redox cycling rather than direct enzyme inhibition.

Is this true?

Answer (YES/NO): NO